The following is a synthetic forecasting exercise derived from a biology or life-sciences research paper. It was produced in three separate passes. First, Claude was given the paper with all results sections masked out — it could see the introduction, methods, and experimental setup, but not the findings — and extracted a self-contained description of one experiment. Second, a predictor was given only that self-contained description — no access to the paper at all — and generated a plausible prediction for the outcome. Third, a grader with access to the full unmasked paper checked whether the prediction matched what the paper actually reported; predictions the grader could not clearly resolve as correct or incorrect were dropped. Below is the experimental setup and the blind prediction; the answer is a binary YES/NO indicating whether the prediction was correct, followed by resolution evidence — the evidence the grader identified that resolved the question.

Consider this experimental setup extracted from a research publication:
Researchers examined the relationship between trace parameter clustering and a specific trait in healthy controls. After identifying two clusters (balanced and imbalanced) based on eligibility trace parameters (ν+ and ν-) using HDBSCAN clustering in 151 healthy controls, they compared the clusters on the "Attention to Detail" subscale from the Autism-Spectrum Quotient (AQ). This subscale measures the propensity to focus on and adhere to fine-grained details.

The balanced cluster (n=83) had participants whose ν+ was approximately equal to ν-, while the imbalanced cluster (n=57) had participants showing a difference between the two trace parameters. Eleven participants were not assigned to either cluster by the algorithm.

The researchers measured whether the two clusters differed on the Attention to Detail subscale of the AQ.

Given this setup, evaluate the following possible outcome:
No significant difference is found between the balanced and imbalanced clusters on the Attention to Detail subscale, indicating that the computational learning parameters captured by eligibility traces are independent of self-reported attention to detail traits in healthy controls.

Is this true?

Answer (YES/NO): NO